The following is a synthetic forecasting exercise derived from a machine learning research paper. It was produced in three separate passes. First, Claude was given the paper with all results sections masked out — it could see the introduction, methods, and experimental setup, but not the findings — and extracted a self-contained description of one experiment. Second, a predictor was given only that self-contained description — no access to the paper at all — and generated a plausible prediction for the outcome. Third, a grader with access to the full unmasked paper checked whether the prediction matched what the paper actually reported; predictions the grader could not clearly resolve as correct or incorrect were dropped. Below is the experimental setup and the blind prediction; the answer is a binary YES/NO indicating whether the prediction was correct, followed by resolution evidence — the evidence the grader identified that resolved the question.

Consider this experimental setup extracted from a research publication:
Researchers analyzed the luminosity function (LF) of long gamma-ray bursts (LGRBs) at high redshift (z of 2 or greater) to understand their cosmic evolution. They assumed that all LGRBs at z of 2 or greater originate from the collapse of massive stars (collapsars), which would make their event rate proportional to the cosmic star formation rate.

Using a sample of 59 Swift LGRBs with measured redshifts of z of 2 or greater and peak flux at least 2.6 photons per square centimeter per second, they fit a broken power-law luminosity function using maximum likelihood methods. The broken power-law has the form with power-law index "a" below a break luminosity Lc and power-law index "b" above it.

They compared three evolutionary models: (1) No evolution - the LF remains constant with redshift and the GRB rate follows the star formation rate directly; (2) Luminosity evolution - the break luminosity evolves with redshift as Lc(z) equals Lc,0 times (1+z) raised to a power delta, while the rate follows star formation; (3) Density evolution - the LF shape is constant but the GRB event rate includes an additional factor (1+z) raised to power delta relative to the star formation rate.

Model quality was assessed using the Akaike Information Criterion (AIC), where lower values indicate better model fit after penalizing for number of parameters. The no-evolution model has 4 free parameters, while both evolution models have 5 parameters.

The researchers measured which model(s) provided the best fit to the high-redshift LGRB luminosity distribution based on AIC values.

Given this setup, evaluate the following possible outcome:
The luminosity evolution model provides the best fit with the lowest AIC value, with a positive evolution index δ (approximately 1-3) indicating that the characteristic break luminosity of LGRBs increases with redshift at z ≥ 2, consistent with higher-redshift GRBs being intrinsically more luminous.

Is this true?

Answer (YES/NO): YES